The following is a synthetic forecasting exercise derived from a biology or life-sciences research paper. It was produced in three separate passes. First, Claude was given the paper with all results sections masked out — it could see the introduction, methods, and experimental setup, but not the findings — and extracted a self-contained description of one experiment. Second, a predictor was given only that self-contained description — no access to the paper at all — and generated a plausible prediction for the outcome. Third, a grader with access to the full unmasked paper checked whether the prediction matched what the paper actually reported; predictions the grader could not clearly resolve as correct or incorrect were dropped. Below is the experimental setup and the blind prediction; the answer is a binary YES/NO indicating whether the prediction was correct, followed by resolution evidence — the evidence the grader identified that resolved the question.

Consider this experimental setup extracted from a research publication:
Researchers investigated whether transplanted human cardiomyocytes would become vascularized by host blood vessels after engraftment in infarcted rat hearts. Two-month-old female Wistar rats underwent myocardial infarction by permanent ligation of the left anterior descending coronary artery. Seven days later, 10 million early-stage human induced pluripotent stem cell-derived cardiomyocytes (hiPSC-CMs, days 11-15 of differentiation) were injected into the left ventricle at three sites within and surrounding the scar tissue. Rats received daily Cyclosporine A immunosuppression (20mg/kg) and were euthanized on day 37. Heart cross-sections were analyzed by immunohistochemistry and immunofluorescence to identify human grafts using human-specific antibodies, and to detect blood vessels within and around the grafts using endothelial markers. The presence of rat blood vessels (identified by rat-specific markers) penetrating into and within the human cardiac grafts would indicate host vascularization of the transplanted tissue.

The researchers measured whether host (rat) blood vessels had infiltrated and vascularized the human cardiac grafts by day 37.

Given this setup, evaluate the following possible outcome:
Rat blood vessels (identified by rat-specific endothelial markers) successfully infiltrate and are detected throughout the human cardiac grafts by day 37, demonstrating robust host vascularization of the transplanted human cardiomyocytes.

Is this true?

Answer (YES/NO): YES